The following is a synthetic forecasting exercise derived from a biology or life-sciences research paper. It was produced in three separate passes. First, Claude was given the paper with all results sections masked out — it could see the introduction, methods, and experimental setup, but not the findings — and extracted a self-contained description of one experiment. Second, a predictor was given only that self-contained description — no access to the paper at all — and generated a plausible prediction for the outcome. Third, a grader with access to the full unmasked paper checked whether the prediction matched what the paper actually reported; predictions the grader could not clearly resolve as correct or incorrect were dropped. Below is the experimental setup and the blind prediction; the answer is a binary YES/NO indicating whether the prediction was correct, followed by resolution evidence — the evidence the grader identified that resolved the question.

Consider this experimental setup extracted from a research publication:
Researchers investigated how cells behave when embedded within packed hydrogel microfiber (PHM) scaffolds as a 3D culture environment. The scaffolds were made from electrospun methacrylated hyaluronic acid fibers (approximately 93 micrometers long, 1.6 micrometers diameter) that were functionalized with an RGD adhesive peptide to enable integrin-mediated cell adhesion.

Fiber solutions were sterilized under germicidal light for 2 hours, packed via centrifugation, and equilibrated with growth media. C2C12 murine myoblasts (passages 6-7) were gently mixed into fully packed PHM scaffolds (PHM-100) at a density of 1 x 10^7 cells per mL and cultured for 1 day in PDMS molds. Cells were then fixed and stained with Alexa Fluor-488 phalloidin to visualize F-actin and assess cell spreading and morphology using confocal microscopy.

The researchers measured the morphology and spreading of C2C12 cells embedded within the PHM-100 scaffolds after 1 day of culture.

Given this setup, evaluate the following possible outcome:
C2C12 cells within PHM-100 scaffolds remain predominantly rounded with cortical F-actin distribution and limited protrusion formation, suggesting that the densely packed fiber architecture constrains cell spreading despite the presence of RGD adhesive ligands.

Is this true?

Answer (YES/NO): NO